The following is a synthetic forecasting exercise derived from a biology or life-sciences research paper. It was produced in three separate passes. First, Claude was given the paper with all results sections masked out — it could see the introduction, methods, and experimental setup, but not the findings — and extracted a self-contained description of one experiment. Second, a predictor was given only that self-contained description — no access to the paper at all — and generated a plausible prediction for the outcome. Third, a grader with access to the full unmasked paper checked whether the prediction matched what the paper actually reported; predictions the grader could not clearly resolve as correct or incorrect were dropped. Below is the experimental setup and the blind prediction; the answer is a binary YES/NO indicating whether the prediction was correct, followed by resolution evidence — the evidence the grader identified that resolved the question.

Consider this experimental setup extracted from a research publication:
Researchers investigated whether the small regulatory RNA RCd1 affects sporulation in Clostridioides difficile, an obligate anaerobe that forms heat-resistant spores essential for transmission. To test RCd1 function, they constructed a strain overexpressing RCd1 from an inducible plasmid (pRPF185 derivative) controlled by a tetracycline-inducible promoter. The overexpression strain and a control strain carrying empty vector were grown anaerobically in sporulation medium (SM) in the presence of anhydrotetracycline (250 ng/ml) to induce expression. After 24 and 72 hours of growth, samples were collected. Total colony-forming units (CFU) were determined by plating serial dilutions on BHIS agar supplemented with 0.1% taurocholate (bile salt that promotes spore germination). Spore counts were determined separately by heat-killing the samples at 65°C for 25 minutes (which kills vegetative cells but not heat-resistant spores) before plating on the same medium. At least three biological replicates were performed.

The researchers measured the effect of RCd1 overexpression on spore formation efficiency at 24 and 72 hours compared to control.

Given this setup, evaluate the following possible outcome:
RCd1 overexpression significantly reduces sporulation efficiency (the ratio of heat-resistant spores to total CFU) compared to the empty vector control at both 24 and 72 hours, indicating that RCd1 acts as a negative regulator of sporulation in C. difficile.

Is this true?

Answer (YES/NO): NO